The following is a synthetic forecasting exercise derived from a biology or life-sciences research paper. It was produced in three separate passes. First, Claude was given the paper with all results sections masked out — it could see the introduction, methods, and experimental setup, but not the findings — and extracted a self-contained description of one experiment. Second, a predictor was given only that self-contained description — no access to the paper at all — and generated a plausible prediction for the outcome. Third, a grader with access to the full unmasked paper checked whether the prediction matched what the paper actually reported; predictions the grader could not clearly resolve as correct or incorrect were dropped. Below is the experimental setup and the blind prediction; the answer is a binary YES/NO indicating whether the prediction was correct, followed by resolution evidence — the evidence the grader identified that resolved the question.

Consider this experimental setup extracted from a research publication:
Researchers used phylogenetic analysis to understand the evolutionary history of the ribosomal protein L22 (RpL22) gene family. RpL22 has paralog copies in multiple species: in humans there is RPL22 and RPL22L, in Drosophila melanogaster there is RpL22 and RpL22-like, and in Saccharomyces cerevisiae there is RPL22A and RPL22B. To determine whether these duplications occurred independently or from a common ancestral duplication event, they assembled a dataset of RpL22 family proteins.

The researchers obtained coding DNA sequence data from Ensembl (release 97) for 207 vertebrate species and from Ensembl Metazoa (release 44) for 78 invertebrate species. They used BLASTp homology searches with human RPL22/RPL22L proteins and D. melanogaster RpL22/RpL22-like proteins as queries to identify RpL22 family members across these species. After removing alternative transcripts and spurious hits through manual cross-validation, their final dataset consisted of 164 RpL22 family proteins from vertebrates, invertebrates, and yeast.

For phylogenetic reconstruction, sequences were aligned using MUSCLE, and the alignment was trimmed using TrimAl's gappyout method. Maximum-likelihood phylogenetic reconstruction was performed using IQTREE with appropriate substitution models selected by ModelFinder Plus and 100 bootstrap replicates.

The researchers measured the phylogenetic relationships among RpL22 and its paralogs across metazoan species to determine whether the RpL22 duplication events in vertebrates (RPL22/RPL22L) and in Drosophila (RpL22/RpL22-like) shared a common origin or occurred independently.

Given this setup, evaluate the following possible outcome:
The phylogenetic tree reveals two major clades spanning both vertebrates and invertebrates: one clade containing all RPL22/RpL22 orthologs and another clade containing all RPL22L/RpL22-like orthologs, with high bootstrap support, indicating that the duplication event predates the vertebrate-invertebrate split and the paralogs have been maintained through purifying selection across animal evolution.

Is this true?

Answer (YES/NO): NO